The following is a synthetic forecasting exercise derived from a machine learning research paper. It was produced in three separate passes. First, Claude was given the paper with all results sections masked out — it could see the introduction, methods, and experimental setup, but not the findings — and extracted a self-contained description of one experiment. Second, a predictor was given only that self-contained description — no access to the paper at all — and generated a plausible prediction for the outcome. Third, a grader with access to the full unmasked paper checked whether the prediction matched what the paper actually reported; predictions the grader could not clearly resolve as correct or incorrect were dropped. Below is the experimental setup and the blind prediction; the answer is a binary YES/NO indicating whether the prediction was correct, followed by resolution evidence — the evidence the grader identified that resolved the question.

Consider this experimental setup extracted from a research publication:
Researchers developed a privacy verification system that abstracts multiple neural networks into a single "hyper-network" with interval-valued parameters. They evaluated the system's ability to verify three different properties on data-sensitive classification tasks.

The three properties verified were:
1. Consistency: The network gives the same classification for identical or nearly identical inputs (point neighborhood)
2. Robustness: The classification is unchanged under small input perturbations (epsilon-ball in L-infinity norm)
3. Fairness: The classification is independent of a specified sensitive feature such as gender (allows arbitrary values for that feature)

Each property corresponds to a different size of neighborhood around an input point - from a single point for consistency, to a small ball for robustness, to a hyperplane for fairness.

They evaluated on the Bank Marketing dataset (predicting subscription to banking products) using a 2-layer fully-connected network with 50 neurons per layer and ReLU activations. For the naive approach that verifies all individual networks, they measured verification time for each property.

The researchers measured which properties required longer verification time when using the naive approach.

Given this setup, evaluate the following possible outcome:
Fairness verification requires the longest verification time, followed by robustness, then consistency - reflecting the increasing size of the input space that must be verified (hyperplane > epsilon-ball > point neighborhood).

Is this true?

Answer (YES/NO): YES